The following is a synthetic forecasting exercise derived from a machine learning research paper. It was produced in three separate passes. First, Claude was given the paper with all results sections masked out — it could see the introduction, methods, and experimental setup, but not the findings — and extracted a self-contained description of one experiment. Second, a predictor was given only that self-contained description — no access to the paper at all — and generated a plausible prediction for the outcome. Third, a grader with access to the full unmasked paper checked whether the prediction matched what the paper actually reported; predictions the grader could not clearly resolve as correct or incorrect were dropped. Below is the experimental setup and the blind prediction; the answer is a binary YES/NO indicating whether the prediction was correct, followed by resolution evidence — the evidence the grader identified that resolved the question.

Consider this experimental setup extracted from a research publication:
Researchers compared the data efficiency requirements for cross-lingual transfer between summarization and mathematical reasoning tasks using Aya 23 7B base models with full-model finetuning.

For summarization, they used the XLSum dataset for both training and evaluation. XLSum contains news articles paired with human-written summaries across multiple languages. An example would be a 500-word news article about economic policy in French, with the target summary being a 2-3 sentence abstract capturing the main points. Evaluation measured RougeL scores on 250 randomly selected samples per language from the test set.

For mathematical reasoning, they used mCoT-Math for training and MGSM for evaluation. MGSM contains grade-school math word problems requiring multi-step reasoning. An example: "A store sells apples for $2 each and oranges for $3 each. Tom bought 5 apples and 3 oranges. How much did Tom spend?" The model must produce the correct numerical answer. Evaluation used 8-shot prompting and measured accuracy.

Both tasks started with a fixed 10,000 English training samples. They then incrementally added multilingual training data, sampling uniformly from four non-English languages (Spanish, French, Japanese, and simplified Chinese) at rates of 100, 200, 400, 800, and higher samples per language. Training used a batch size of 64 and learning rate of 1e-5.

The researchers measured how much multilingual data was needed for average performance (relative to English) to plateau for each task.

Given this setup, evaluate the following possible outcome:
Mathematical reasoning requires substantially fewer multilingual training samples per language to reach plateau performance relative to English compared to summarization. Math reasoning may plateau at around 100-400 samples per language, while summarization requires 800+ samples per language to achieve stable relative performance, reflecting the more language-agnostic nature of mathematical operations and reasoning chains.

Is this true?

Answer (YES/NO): NO